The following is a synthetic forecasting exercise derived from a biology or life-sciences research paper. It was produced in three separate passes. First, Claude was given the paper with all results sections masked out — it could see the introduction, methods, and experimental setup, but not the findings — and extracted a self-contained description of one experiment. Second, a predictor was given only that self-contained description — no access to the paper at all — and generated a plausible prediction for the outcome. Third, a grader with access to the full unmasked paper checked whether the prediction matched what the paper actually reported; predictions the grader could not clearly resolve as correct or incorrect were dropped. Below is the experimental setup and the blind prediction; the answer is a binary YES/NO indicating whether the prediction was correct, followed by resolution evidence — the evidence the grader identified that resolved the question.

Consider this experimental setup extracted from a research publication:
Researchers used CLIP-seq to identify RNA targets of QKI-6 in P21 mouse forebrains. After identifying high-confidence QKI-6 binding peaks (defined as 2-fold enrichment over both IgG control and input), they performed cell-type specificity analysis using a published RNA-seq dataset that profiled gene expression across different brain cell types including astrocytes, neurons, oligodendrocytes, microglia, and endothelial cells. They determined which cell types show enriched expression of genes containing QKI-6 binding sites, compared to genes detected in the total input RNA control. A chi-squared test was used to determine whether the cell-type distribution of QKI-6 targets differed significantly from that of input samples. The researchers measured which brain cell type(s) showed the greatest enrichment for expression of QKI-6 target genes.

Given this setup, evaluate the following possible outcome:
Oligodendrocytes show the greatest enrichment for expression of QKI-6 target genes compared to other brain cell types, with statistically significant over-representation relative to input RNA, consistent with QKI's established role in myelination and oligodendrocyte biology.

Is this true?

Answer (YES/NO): NO